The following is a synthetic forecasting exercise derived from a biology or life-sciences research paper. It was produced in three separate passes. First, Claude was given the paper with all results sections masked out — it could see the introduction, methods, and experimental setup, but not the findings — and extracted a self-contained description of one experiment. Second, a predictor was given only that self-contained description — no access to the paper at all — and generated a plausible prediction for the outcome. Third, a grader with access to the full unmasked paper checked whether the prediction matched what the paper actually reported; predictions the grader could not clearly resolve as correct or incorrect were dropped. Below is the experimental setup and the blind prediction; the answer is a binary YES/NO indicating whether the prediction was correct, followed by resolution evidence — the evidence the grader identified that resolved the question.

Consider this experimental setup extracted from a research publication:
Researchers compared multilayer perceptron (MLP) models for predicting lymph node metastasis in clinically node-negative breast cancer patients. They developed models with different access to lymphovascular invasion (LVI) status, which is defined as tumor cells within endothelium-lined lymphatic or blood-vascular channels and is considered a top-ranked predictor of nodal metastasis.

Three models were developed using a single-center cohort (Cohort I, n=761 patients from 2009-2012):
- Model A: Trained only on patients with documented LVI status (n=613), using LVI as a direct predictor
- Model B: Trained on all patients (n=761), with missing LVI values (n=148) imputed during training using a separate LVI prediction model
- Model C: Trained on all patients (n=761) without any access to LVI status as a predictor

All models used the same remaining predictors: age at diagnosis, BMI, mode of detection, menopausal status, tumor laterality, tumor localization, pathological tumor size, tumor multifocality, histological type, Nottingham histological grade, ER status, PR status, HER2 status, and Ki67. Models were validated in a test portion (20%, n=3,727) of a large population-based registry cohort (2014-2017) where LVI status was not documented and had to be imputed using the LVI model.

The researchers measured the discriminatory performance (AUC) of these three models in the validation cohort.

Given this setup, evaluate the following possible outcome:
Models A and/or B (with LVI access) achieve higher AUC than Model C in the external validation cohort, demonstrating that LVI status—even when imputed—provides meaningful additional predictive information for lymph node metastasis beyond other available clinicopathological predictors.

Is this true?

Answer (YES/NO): NO